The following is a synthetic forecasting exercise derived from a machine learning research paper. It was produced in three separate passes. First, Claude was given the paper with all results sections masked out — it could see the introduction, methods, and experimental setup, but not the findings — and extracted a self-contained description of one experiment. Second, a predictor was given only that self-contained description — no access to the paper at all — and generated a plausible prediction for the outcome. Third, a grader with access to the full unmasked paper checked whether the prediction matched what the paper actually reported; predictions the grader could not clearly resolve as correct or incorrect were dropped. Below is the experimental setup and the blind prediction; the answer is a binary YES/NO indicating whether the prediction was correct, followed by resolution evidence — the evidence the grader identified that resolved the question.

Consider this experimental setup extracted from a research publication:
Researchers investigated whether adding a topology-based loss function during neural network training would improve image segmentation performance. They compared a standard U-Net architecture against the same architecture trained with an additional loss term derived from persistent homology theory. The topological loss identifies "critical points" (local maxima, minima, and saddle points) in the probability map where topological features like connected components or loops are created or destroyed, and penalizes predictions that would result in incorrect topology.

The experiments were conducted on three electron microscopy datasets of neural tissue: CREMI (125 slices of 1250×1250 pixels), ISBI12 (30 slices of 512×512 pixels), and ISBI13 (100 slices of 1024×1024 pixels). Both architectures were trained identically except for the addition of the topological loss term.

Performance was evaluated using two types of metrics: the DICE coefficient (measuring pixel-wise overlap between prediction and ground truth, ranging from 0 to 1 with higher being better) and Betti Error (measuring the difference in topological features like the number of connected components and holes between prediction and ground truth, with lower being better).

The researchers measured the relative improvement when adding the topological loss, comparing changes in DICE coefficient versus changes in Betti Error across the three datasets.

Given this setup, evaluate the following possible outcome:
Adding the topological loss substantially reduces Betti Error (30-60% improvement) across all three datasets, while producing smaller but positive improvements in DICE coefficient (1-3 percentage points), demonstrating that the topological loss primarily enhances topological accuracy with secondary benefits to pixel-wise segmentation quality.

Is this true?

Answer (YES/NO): NO